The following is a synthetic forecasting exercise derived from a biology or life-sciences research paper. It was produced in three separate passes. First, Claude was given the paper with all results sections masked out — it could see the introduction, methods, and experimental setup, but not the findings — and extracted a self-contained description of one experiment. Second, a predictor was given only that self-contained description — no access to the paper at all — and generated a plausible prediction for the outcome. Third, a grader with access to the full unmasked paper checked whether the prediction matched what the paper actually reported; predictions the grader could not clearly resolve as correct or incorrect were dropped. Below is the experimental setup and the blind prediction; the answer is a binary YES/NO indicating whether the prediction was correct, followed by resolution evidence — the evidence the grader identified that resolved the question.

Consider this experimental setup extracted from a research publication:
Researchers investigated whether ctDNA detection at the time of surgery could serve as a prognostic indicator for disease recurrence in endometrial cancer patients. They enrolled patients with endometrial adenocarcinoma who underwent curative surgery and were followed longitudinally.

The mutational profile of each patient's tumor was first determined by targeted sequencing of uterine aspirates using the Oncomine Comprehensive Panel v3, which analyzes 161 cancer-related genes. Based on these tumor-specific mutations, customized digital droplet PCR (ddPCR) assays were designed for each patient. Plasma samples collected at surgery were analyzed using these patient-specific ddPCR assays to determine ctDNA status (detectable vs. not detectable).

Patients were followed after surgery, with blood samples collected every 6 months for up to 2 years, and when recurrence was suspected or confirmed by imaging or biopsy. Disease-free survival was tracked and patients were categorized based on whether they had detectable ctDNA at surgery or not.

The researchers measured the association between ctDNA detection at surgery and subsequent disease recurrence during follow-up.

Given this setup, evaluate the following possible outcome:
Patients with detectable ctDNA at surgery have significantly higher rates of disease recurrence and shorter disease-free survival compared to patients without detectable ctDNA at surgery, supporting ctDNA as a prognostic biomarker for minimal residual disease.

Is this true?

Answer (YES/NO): YES